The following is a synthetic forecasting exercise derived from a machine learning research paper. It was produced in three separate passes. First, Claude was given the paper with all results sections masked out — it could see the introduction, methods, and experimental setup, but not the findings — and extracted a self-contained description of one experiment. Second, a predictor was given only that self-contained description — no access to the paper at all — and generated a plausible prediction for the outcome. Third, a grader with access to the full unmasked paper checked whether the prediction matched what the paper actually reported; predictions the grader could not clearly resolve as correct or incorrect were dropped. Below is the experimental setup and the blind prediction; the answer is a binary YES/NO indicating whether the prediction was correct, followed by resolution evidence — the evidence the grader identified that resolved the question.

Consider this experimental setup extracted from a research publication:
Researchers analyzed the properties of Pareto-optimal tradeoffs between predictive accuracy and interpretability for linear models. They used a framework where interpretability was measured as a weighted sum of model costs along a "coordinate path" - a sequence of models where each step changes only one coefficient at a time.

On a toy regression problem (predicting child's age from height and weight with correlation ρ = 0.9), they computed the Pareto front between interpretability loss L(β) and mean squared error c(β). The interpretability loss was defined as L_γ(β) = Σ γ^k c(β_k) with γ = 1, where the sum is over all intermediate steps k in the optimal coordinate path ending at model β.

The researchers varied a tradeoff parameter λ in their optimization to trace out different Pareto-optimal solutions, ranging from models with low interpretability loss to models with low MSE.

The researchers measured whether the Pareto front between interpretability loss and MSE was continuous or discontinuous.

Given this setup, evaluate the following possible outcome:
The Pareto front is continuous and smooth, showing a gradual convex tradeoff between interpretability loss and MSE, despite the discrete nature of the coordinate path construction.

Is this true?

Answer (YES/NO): NO